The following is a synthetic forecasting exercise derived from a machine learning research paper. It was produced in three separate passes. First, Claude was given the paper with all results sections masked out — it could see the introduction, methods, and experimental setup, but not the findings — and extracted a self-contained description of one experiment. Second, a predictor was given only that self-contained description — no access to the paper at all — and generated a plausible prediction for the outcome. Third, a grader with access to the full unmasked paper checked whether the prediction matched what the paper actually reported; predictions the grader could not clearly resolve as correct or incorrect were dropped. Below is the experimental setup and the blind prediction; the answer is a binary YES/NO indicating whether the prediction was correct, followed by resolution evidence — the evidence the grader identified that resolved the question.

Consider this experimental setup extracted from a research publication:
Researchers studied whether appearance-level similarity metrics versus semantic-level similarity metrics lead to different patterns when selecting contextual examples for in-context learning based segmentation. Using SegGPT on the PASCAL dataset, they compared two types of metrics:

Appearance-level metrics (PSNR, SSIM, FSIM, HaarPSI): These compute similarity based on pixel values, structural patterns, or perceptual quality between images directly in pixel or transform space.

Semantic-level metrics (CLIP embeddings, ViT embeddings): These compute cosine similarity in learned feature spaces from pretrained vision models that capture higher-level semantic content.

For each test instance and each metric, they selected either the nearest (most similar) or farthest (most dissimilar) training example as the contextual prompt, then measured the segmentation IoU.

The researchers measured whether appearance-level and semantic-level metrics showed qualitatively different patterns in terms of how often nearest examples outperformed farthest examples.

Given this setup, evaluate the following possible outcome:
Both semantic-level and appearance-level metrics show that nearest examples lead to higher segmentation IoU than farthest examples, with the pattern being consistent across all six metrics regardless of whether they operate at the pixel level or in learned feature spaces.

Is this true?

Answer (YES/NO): NO